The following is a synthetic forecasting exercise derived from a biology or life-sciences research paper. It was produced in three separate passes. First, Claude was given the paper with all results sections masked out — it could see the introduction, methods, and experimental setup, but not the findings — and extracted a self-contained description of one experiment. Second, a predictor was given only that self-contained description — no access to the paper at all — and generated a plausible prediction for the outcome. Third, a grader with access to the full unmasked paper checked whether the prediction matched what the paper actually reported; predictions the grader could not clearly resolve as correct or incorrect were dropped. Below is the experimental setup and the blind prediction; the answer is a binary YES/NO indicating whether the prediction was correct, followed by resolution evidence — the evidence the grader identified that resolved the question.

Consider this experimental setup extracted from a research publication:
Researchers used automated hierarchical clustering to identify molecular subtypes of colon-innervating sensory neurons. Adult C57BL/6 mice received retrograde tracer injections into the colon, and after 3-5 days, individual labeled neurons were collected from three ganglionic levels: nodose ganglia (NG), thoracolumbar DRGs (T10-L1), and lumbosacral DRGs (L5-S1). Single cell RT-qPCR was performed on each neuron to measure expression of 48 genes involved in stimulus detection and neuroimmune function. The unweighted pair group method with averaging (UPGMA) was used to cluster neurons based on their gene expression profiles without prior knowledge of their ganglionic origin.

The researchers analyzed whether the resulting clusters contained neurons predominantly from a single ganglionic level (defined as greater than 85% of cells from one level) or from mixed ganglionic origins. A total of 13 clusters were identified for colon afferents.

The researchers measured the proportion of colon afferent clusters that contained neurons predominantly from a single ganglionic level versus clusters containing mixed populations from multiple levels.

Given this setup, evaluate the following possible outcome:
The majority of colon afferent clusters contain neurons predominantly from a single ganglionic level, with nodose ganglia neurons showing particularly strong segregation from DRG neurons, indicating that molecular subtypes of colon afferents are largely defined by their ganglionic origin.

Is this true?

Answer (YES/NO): YES